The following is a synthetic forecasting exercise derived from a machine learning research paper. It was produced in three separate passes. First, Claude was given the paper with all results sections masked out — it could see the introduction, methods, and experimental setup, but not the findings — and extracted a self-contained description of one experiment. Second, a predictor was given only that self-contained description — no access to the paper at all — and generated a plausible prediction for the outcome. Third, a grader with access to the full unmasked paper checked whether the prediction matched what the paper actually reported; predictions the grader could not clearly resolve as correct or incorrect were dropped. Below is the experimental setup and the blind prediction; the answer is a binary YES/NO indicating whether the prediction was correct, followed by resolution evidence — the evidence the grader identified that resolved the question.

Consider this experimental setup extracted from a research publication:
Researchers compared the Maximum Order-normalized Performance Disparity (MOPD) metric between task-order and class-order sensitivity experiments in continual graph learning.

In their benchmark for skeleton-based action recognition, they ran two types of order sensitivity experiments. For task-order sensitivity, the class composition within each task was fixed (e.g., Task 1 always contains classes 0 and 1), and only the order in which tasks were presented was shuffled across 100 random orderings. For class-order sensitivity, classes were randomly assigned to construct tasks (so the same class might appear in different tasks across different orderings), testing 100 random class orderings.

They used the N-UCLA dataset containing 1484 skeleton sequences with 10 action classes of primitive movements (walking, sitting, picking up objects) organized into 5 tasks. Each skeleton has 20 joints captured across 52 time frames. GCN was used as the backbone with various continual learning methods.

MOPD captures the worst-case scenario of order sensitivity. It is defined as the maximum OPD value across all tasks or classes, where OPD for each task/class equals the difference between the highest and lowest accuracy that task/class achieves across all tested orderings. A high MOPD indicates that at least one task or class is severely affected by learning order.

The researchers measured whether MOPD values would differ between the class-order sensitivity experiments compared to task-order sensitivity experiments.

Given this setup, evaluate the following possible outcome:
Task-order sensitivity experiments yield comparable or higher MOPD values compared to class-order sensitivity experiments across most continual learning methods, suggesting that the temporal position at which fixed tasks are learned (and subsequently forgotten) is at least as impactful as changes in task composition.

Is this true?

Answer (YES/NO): NO